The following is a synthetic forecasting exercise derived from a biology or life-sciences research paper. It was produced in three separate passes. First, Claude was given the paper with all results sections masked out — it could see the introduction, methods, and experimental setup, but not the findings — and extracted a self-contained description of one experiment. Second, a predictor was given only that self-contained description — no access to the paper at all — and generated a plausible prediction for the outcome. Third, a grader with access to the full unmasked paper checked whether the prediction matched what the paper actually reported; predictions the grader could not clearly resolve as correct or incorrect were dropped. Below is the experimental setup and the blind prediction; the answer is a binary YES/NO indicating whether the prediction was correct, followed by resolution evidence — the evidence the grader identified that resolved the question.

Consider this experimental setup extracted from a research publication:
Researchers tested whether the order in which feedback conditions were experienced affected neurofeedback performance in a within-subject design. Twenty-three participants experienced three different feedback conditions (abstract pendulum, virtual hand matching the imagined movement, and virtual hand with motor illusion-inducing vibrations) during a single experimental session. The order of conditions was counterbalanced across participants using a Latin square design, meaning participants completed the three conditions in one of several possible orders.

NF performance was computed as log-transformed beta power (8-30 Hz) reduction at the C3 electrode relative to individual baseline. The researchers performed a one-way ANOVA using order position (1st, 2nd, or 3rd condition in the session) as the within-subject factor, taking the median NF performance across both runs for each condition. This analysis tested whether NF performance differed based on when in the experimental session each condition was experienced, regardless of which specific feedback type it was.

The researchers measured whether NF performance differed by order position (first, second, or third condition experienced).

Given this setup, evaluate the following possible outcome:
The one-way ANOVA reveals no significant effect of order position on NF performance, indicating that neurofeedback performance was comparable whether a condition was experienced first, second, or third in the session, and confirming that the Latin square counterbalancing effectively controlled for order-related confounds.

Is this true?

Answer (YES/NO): YES